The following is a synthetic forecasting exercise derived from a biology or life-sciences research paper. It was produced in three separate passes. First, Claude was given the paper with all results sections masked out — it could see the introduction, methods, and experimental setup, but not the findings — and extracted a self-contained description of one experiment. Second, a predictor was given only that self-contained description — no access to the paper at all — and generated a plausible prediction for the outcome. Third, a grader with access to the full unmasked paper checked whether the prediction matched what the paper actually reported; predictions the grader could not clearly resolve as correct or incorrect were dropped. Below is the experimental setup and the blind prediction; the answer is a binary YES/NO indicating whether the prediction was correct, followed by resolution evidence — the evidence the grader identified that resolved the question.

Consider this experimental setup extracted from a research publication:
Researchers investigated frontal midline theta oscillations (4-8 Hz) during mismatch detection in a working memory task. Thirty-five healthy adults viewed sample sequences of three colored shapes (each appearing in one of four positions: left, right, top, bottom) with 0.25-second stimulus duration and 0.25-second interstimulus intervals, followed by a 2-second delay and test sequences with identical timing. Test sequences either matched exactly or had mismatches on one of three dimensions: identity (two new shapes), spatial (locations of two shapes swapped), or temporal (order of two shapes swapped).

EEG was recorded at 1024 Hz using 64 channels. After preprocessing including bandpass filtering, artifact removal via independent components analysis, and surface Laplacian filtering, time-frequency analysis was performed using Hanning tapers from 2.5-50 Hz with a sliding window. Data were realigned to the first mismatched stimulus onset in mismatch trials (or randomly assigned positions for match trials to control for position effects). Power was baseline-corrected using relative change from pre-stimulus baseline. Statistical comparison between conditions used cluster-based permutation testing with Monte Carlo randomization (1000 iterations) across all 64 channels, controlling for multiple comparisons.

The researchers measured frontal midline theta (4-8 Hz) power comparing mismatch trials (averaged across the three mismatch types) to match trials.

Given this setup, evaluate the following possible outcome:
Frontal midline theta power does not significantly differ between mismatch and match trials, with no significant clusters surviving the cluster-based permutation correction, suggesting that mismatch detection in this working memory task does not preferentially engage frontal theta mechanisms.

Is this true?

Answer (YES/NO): NO